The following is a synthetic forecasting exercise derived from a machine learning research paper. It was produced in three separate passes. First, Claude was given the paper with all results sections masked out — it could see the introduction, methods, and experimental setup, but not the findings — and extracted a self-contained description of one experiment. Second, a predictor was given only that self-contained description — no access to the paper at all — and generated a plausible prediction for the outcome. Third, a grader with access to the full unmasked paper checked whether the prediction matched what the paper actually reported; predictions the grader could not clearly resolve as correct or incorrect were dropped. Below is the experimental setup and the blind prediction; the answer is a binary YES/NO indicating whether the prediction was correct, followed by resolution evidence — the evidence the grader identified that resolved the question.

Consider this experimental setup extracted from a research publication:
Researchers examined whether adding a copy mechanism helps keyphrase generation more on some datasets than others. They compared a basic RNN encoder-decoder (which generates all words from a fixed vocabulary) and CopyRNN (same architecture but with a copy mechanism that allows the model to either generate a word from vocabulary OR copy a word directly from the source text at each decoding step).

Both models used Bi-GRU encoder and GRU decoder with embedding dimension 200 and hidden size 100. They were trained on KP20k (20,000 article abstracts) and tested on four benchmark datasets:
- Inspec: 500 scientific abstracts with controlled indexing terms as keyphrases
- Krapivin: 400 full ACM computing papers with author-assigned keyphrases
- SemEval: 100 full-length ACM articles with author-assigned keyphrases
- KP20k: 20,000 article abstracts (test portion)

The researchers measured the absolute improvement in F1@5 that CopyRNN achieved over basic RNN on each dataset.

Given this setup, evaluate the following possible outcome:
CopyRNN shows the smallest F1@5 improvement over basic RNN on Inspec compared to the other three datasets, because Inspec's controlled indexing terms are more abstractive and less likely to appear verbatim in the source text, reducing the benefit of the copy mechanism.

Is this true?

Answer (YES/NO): NO